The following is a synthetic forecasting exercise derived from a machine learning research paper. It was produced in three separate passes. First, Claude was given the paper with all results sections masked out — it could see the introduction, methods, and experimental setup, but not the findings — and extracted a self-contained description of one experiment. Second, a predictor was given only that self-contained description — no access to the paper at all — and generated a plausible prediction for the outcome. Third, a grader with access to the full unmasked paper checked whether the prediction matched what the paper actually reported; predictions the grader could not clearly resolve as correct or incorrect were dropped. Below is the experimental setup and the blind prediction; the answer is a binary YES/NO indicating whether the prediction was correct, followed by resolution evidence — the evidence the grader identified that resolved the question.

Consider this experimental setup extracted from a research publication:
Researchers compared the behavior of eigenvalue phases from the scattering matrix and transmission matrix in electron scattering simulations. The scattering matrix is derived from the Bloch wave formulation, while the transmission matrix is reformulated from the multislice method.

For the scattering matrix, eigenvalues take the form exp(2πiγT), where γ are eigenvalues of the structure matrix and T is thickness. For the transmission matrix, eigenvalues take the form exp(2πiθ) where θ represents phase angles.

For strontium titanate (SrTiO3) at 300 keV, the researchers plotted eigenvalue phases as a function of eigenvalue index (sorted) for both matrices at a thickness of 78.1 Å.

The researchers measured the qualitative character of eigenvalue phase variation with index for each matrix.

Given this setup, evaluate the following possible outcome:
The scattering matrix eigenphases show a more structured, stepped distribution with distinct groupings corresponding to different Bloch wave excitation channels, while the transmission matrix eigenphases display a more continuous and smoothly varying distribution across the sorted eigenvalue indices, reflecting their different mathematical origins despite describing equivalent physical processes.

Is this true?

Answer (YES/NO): NO